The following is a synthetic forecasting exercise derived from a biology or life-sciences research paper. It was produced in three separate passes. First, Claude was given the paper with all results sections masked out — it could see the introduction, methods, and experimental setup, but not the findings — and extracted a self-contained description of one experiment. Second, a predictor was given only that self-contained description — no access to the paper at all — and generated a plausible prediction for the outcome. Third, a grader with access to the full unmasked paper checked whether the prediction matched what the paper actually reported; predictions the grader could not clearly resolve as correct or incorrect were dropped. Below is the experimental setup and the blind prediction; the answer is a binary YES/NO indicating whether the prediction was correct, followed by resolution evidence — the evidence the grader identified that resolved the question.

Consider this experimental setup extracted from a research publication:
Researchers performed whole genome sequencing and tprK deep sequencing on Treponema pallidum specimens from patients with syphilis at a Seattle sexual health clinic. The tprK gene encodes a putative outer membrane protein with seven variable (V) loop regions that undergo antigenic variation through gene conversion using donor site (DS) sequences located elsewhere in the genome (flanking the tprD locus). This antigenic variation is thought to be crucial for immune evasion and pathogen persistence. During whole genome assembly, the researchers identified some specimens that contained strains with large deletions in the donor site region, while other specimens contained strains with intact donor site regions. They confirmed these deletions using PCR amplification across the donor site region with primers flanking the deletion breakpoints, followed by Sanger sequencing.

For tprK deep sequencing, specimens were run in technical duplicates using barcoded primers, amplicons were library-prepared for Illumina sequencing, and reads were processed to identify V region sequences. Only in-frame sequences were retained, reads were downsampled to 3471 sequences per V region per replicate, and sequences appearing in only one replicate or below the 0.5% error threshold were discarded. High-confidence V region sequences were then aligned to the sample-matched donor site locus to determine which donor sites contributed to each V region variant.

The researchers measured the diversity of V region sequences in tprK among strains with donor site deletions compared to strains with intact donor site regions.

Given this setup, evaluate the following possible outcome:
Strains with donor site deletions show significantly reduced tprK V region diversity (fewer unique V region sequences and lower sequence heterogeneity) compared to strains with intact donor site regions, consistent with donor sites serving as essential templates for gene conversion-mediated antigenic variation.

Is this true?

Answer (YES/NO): YES